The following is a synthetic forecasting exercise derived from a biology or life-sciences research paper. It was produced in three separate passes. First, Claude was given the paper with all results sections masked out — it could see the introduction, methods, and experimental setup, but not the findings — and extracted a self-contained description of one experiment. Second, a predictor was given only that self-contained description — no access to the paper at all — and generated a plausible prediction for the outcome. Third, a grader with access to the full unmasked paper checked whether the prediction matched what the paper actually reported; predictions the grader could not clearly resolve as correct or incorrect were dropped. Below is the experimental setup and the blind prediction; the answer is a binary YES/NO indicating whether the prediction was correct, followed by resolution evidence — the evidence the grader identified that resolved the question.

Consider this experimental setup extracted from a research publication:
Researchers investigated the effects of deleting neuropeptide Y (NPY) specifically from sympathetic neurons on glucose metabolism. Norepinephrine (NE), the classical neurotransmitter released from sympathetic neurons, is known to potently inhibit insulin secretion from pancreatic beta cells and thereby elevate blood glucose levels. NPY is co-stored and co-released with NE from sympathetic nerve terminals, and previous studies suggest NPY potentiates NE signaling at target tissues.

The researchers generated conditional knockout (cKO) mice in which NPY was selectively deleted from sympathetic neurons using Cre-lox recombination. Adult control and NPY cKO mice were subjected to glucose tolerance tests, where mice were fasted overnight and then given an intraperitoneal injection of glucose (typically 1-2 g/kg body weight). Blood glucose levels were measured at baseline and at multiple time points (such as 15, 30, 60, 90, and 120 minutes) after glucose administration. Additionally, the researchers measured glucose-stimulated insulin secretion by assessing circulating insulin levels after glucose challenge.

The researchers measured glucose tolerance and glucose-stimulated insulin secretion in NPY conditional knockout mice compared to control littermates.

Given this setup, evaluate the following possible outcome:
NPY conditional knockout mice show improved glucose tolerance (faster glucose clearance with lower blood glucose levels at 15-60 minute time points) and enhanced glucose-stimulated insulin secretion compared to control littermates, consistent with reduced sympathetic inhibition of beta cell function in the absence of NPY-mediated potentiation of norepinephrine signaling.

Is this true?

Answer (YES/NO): NO